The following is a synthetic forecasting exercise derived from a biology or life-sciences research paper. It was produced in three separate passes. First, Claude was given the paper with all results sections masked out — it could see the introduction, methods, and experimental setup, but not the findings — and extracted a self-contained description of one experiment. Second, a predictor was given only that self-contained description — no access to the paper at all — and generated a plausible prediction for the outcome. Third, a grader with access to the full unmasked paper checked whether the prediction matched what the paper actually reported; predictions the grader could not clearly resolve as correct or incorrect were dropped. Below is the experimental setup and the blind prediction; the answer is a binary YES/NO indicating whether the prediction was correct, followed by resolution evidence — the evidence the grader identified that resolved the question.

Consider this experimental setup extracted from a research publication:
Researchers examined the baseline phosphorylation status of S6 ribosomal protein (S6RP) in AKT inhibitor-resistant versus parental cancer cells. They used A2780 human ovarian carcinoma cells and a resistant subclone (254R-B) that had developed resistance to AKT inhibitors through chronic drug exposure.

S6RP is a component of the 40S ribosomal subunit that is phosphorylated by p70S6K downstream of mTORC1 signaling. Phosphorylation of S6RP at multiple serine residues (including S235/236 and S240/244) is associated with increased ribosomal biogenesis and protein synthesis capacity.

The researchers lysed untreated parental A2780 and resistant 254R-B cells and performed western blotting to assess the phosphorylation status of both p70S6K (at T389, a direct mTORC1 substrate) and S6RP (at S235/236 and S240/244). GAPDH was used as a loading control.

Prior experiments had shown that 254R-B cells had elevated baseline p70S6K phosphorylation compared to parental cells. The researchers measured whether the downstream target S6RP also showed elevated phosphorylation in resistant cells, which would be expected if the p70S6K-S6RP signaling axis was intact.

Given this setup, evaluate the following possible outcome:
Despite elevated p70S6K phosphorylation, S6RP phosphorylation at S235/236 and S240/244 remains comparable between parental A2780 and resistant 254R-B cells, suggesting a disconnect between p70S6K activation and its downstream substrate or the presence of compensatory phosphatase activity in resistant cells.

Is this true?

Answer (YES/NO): NO